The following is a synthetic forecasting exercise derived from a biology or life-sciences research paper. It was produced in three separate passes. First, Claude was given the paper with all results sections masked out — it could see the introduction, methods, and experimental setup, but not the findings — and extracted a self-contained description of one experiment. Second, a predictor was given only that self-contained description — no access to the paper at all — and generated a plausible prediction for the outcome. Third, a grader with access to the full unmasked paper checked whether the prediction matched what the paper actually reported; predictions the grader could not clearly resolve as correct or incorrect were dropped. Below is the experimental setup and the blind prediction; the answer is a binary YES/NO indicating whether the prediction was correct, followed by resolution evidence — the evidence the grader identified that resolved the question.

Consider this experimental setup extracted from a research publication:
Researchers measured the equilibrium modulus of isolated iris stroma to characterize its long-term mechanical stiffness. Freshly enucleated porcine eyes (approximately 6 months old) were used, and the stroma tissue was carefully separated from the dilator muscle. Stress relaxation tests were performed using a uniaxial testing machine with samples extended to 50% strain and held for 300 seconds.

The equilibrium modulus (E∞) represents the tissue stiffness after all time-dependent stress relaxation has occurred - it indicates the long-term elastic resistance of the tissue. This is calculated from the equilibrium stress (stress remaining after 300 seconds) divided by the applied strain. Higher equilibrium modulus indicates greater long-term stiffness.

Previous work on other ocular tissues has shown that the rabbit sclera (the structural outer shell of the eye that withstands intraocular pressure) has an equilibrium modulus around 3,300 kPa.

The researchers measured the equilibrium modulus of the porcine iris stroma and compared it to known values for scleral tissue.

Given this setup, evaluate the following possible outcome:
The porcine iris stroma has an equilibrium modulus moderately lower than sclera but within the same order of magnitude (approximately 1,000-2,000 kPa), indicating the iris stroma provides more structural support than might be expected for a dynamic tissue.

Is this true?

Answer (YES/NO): NO